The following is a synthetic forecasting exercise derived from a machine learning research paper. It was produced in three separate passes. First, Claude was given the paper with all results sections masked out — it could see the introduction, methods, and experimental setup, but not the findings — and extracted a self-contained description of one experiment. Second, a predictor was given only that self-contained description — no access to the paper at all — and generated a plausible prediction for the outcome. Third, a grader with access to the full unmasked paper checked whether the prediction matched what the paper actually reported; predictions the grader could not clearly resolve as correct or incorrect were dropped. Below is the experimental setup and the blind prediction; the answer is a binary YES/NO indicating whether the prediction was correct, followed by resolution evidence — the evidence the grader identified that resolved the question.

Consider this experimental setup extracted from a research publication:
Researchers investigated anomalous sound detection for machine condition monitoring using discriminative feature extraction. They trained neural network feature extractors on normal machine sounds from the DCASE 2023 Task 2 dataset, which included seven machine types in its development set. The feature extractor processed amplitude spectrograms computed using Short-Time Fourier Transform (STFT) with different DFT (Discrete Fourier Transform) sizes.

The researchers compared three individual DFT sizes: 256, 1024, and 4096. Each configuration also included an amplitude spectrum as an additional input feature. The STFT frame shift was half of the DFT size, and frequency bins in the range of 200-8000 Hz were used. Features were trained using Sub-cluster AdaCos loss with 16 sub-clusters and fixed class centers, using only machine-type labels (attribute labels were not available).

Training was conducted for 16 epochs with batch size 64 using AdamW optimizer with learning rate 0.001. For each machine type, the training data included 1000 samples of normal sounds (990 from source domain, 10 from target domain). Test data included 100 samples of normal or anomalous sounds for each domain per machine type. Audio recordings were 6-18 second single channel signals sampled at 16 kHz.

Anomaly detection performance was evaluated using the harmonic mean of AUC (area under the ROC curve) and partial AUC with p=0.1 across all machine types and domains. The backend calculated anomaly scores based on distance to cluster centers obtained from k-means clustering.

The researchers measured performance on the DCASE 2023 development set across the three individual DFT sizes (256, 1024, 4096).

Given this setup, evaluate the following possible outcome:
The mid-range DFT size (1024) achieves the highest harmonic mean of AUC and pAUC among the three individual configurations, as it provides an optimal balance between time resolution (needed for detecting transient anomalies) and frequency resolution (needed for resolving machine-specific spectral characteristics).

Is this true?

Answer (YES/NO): NO